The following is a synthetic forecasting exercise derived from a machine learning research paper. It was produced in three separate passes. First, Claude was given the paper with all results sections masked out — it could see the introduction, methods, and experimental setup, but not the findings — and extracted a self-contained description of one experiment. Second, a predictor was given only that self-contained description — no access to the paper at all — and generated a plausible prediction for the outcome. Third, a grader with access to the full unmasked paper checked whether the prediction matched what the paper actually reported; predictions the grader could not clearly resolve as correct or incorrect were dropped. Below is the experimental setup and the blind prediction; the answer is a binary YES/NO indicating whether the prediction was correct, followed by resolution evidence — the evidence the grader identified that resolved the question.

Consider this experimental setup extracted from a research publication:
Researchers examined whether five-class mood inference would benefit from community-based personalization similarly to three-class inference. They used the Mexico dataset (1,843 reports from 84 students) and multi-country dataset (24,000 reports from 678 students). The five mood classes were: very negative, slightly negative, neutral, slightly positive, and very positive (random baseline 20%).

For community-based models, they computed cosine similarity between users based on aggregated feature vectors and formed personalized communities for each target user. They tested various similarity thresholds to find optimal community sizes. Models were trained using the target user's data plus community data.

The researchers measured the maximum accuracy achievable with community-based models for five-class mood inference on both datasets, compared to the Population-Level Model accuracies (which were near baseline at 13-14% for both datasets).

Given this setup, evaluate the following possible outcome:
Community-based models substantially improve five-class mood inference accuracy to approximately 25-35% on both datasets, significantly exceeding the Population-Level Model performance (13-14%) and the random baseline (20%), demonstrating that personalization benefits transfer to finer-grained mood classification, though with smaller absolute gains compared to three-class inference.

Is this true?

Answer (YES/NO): NO